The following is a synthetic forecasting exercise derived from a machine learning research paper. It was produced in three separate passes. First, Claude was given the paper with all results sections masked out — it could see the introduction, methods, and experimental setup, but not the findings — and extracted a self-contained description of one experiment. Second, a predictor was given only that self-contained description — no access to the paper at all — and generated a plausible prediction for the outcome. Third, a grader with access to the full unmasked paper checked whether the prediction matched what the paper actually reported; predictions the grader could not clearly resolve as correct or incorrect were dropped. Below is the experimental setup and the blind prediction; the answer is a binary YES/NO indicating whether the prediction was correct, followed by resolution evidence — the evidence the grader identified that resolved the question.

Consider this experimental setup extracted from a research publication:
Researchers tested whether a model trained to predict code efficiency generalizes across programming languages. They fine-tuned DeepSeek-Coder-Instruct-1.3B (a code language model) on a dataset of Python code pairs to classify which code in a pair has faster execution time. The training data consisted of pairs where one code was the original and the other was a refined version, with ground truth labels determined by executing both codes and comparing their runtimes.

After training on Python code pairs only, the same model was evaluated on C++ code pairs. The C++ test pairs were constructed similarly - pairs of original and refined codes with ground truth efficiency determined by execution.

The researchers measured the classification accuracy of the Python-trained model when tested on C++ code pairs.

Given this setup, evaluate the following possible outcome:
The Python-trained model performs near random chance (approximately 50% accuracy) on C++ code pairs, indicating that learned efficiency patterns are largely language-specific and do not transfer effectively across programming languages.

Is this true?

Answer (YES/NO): NO